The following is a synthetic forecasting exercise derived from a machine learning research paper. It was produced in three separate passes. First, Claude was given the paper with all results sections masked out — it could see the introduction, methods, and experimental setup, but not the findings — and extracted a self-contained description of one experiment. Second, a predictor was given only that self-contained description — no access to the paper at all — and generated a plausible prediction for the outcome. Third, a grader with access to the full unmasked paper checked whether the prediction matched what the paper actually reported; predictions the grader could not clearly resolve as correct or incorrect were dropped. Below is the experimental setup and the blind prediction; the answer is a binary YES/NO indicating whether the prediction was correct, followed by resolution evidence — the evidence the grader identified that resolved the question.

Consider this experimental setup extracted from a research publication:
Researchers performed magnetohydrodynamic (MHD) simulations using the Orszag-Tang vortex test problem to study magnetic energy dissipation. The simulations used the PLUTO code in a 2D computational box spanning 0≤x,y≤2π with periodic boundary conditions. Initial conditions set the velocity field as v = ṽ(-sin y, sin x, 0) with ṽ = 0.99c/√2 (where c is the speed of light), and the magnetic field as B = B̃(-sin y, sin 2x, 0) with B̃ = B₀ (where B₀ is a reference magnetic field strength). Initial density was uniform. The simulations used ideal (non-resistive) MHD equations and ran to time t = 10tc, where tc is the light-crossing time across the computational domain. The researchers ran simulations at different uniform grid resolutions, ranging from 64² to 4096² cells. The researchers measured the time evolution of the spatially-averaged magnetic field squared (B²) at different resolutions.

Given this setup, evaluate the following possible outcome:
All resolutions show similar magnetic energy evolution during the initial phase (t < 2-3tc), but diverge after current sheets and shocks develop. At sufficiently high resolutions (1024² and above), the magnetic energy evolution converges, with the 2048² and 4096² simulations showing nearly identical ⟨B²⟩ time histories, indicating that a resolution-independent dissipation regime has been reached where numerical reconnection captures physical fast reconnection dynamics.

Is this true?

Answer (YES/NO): NO